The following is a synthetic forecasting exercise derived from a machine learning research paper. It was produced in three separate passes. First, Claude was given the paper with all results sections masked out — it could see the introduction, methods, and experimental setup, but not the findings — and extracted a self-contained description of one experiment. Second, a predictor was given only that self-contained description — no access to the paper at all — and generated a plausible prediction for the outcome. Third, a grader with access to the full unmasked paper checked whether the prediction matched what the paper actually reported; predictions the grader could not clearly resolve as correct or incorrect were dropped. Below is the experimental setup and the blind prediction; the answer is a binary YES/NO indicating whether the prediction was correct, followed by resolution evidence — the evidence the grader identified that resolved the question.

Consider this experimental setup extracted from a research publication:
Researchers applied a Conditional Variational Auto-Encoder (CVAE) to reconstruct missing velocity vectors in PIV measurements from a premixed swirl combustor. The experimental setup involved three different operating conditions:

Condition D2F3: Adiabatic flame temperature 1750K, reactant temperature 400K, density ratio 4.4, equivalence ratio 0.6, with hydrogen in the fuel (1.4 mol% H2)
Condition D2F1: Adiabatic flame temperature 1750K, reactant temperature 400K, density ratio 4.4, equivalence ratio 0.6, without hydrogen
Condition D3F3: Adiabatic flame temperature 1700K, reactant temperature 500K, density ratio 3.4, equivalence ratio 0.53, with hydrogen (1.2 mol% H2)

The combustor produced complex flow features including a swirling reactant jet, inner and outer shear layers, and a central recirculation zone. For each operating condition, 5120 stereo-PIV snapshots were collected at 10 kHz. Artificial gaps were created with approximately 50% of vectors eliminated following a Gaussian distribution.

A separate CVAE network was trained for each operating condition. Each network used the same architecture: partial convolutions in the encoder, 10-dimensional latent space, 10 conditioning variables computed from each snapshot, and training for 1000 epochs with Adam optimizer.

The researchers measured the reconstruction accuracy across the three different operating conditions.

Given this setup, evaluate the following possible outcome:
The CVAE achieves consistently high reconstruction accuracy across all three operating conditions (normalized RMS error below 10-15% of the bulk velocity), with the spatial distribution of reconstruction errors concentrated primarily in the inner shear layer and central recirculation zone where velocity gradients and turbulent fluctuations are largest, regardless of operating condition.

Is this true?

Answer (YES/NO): NO